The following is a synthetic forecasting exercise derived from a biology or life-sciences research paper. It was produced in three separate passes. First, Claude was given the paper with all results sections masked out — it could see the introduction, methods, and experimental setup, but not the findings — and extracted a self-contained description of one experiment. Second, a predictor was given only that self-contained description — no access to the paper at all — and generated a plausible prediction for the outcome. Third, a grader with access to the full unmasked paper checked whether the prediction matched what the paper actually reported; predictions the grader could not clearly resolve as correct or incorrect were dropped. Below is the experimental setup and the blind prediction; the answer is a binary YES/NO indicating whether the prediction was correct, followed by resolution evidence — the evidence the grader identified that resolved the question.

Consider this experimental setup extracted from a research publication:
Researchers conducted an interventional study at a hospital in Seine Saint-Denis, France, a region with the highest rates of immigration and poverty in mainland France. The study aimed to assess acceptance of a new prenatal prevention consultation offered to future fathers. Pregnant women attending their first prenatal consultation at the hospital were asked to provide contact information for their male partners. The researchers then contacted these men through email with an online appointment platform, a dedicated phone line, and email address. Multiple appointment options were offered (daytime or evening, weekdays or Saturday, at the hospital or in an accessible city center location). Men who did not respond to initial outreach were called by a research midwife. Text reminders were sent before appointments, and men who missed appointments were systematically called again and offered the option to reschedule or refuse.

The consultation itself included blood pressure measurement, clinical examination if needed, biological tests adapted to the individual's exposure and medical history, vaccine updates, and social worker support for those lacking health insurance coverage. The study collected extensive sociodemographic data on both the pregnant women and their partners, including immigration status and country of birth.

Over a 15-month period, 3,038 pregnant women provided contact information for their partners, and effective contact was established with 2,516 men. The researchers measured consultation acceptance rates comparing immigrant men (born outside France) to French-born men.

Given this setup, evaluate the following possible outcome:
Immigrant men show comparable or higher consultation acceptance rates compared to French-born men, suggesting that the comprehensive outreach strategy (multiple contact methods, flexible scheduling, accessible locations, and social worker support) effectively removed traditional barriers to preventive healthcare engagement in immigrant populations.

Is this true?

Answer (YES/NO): YES